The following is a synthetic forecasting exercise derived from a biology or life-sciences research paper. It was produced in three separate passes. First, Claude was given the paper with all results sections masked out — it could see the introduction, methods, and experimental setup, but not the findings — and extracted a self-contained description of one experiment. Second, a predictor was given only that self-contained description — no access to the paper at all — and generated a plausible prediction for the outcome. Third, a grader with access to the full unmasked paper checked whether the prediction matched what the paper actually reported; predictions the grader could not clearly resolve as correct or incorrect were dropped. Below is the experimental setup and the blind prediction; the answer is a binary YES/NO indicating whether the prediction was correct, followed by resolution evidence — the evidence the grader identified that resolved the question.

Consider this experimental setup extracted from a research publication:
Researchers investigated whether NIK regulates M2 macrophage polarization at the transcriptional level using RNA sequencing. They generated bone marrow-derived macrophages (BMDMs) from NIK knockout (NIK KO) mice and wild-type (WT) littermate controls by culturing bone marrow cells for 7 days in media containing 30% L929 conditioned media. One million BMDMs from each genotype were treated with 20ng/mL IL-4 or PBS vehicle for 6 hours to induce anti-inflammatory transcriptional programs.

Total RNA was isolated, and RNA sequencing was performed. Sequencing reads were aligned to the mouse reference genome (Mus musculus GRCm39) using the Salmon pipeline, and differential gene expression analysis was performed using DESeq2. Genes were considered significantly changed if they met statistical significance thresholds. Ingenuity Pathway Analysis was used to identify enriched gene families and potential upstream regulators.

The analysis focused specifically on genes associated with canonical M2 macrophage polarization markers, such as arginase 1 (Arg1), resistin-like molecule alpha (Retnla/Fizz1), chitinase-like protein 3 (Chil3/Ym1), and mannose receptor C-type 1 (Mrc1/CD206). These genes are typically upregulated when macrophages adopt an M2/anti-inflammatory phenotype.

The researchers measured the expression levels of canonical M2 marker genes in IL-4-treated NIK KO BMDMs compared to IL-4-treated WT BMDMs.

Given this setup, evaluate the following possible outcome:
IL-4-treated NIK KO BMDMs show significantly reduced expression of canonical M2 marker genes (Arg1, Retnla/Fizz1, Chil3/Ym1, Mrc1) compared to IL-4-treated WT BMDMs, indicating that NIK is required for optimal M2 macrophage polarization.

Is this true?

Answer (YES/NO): YES